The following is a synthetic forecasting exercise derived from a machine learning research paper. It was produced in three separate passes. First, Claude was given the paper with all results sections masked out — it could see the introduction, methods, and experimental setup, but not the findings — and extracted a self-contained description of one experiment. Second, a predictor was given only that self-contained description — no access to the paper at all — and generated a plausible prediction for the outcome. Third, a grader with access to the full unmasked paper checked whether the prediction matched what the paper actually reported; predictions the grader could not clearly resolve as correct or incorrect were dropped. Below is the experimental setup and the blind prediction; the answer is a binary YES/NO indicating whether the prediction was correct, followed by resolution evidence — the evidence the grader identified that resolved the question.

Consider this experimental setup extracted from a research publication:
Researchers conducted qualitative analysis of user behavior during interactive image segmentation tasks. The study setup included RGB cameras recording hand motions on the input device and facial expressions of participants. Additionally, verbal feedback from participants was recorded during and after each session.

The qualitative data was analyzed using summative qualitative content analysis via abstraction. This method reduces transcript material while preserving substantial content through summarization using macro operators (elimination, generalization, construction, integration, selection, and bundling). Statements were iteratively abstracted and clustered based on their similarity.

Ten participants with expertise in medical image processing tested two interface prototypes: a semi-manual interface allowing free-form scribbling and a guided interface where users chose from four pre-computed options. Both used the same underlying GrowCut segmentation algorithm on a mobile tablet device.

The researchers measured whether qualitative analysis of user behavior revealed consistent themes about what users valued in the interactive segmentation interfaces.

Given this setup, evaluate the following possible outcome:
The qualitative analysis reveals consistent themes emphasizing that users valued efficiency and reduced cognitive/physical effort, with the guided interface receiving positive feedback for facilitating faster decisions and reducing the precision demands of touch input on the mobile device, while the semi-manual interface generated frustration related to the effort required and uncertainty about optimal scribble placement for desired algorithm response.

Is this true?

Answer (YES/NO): NO